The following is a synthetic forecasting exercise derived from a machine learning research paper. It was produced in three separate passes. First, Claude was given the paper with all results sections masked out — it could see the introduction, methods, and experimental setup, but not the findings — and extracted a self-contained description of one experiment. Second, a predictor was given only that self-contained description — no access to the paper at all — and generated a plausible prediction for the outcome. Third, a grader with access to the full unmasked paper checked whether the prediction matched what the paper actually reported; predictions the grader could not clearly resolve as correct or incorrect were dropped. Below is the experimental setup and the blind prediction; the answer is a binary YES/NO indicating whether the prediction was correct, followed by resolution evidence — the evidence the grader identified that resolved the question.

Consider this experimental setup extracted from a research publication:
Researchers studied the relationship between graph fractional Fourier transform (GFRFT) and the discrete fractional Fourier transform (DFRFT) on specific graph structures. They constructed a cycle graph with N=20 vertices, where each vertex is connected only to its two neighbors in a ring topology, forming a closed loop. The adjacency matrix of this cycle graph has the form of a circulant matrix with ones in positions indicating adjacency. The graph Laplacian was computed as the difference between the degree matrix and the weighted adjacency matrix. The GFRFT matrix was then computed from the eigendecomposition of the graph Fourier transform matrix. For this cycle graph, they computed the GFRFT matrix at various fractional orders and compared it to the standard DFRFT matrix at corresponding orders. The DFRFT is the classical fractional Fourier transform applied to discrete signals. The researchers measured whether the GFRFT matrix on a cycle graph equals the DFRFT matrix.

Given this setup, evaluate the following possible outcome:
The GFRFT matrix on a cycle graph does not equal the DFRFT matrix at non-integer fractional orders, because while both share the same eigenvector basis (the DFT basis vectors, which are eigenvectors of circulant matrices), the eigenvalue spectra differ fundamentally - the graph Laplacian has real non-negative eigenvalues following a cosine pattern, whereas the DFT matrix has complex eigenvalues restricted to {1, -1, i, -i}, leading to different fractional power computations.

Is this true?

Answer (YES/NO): NO